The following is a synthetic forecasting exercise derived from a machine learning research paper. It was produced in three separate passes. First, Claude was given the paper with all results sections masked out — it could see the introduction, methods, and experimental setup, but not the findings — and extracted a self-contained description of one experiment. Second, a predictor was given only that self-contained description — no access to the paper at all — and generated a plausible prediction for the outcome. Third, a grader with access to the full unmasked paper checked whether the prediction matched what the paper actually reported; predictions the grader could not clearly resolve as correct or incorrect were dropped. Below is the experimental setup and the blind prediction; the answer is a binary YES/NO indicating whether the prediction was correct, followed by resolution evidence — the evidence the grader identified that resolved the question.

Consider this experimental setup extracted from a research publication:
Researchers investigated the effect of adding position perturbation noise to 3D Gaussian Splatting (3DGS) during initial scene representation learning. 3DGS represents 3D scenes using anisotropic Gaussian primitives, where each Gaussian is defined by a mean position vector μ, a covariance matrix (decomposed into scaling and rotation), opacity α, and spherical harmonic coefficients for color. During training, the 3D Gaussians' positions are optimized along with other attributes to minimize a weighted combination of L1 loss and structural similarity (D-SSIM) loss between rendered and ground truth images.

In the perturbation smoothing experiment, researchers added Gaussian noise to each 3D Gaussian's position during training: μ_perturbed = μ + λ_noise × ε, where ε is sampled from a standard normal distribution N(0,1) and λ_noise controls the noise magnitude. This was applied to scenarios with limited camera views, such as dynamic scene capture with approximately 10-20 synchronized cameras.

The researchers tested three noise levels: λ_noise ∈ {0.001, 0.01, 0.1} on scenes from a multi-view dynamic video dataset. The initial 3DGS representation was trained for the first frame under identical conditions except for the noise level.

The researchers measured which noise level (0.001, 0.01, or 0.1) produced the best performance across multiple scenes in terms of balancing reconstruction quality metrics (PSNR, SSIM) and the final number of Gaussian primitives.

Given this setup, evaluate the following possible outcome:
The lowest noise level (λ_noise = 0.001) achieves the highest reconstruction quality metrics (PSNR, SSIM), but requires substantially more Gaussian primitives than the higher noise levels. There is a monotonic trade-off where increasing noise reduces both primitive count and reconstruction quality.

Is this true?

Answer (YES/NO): NO